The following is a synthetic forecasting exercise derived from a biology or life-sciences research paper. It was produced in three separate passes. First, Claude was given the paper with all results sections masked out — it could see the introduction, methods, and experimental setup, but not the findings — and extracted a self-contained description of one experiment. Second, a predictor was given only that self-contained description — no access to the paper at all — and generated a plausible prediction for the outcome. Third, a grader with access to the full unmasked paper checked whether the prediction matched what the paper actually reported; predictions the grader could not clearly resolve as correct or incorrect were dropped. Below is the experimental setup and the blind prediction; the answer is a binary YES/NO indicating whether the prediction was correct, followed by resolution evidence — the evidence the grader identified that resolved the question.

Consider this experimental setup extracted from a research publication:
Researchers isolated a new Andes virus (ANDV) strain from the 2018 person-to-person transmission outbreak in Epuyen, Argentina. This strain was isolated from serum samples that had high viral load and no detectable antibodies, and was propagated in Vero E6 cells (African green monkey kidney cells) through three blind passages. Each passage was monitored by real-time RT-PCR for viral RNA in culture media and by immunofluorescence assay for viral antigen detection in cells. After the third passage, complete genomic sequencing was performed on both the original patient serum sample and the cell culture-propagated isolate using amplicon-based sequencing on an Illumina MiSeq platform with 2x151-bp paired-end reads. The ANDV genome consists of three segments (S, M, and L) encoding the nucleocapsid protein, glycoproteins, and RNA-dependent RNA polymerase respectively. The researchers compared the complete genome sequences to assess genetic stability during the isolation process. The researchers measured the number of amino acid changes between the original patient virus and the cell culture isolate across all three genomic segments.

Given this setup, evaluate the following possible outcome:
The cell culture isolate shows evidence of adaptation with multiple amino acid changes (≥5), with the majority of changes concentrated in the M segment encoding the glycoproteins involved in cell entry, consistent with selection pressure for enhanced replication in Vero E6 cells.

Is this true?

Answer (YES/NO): NO